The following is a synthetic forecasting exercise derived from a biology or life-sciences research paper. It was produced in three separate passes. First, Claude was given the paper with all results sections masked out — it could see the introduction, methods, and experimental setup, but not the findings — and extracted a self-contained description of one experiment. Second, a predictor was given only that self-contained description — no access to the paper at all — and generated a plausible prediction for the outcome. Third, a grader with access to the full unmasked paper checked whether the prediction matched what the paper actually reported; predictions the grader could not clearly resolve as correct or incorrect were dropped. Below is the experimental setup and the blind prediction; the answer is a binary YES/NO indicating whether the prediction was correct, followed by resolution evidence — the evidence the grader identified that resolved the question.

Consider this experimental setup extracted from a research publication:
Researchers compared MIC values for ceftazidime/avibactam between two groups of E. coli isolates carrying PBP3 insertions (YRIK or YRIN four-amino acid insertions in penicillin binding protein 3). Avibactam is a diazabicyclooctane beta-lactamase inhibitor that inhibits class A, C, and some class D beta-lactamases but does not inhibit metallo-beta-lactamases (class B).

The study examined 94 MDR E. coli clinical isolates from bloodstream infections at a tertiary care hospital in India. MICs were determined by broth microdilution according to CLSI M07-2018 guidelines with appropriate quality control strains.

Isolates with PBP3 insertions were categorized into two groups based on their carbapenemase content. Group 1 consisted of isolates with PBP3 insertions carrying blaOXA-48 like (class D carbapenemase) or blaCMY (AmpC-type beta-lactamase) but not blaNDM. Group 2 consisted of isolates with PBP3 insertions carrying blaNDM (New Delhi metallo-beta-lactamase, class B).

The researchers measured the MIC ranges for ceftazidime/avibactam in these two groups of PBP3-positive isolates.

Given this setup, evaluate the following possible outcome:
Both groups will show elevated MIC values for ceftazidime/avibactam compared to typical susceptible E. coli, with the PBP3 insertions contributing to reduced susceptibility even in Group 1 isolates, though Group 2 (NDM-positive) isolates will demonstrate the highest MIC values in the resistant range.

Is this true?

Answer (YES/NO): YES